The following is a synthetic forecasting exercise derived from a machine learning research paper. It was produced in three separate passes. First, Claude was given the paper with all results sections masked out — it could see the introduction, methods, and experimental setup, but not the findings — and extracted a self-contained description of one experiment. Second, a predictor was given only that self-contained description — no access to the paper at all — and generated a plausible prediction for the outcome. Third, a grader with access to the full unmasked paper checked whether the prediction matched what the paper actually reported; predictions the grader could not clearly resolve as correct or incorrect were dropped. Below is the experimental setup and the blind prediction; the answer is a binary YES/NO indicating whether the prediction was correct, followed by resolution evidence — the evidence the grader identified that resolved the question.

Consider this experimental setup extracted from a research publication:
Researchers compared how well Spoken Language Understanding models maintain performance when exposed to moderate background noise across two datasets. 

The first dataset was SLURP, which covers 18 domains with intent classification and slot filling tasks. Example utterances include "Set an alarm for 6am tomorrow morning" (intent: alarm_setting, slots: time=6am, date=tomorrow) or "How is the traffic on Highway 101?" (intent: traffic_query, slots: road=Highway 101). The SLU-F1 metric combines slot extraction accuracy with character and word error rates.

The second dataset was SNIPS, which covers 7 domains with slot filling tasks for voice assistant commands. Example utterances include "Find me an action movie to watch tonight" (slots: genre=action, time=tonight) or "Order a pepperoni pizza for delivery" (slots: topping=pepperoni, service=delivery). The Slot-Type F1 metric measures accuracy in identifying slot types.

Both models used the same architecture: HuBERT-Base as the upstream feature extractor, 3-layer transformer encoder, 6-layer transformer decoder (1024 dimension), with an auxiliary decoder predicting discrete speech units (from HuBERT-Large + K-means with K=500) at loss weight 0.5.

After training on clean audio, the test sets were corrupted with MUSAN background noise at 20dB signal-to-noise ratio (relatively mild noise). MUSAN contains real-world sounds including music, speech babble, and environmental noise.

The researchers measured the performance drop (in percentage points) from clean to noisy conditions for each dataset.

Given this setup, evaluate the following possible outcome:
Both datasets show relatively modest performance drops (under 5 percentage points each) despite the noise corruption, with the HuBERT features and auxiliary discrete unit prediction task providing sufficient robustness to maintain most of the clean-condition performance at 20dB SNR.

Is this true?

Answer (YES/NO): YES